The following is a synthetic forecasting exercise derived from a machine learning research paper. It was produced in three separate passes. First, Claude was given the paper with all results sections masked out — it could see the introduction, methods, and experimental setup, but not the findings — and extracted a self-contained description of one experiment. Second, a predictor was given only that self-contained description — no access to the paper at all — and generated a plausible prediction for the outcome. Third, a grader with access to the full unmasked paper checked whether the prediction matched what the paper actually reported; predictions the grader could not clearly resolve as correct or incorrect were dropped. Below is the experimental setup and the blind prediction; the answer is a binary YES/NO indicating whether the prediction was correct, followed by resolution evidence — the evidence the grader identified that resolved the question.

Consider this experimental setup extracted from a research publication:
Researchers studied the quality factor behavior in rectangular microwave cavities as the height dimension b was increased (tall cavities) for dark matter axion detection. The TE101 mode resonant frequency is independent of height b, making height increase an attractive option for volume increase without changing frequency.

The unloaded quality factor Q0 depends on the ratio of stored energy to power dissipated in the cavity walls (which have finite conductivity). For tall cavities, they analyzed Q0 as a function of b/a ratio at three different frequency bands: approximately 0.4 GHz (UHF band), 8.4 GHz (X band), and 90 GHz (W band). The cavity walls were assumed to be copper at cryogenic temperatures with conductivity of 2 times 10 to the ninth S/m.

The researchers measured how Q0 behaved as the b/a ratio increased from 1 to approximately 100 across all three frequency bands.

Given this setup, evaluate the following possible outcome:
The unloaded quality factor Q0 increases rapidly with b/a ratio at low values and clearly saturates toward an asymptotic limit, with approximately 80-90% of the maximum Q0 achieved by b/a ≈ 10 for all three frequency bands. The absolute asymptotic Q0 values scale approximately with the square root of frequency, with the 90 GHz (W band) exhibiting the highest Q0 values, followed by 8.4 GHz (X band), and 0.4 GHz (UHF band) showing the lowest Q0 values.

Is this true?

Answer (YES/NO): NO